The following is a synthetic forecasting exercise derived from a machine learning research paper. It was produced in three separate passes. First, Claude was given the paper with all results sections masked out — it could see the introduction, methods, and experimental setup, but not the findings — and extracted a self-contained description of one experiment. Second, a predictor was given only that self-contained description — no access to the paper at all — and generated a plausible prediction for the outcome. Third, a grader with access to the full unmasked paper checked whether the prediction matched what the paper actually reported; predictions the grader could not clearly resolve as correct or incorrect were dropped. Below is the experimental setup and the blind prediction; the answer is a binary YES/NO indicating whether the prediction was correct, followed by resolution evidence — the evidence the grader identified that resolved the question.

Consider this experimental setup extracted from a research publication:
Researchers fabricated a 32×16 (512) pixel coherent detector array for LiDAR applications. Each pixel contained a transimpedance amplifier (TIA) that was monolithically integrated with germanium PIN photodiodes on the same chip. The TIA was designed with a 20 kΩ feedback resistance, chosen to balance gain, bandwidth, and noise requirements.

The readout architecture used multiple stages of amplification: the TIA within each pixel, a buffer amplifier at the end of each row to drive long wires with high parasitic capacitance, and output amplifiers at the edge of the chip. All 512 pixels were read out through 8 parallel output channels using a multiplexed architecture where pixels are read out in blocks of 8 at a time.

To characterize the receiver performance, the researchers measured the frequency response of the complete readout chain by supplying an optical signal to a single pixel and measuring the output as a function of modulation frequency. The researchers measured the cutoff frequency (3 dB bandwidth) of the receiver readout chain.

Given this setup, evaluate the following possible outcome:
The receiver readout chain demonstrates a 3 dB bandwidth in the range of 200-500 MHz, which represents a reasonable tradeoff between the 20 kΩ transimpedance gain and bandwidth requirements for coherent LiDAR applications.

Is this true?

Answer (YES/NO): YES